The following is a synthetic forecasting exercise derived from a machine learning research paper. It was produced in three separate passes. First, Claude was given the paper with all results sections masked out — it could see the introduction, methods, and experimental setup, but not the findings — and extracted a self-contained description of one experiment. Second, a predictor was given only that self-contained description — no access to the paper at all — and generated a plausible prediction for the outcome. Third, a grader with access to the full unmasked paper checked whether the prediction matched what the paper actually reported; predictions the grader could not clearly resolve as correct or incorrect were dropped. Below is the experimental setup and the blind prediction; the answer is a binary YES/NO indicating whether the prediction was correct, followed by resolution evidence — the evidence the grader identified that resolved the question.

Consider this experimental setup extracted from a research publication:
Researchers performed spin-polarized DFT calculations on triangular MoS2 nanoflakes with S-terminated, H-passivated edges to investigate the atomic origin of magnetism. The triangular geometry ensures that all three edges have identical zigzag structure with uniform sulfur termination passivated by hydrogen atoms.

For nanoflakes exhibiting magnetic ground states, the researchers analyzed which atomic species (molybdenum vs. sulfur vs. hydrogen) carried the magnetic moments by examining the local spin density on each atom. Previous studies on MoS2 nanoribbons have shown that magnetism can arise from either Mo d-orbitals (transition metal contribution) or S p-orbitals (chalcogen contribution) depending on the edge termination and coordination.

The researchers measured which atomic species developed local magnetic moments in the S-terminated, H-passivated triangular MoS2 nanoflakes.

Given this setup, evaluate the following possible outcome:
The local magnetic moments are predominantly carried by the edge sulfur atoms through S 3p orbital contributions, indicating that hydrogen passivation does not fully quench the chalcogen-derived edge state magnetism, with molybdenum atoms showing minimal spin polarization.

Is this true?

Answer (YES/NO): NO